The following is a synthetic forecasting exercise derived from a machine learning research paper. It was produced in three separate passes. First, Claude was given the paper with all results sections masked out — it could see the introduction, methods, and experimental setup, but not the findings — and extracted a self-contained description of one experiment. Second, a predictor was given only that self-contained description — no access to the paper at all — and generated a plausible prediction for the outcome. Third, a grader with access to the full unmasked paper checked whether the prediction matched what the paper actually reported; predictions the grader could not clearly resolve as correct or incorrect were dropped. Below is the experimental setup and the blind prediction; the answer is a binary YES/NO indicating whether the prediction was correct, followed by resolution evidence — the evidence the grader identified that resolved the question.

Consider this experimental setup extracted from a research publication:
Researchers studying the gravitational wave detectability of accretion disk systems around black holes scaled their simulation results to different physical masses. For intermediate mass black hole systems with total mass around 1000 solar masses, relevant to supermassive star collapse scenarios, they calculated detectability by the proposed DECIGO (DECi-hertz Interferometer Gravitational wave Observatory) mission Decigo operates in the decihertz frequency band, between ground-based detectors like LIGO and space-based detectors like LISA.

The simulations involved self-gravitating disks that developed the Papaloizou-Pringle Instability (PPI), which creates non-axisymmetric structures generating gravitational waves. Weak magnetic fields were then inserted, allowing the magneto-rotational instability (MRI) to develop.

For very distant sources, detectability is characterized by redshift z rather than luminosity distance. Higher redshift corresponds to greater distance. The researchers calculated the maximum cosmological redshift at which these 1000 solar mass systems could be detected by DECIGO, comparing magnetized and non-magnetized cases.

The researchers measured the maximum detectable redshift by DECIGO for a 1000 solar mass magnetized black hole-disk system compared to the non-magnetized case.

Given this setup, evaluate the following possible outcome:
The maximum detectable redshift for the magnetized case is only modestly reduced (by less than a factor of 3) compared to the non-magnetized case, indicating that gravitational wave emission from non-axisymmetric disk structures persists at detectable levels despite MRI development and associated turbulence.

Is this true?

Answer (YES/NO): YES